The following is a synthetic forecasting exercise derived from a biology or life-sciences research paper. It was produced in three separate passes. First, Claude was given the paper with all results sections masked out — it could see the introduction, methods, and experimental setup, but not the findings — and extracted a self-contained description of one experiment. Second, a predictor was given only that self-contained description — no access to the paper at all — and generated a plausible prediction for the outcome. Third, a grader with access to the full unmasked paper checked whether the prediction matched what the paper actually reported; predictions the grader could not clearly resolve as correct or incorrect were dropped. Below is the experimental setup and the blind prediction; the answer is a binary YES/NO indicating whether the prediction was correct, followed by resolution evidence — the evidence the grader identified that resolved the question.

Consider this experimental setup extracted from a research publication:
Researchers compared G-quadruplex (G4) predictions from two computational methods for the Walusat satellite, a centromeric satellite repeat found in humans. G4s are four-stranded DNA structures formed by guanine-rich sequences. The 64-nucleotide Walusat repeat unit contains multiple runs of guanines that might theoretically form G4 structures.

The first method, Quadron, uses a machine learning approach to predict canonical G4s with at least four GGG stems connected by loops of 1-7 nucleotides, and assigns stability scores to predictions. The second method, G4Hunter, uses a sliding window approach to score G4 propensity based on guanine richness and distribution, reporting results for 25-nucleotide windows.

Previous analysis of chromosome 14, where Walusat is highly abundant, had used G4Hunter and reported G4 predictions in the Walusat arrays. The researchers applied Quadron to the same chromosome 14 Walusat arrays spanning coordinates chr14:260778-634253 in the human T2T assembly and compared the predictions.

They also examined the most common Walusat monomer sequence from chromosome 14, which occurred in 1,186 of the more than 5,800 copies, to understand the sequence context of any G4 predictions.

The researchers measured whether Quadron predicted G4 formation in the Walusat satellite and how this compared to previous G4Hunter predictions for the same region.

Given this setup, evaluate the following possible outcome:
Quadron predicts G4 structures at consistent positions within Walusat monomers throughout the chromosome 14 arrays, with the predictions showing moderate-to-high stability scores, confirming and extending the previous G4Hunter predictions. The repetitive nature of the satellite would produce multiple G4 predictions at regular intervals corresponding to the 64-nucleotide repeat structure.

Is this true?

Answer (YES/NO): NO